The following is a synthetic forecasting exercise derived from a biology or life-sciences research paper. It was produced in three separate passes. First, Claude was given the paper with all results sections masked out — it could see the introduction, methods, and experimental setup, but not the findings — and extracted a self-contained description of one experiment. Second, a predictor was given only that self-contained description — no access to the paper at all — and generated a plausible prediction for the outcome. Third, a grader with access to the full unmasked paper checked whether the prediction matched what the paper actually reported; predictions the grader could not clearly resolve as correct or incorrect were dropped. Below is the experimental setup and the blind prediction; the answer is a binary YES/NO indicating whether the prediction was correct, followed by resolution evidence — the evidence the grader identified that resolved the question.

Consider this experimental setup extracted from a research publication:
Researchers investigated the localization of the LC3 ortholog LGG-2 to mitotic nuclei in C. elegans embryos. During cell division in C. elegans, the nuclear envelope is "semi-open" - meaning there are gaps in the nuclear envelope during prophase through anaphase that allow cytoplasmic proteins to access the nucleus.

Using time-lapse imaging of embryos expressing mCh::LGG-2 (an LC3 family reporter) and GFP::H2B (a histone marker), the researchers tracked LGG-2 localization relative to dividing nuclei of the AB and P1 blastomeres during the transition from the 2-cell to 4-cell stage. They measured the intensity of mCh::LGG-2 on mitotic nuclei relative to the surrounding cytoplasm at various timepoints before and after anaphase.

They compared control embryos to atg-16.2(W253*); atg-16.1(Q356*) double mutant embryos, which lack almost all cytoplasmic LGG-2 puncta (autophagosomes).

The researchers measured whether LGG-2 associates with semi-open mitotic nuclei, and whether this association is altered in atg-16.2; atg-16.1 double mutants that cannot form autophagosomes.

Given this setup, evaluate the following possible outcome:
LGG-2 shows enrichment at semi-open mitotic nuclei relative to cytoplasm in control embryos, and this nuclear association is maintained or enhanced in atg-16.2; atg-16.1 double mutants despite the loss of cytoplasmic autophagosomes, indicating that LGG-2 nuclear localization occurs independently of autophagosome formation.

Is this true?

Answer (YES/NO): YES